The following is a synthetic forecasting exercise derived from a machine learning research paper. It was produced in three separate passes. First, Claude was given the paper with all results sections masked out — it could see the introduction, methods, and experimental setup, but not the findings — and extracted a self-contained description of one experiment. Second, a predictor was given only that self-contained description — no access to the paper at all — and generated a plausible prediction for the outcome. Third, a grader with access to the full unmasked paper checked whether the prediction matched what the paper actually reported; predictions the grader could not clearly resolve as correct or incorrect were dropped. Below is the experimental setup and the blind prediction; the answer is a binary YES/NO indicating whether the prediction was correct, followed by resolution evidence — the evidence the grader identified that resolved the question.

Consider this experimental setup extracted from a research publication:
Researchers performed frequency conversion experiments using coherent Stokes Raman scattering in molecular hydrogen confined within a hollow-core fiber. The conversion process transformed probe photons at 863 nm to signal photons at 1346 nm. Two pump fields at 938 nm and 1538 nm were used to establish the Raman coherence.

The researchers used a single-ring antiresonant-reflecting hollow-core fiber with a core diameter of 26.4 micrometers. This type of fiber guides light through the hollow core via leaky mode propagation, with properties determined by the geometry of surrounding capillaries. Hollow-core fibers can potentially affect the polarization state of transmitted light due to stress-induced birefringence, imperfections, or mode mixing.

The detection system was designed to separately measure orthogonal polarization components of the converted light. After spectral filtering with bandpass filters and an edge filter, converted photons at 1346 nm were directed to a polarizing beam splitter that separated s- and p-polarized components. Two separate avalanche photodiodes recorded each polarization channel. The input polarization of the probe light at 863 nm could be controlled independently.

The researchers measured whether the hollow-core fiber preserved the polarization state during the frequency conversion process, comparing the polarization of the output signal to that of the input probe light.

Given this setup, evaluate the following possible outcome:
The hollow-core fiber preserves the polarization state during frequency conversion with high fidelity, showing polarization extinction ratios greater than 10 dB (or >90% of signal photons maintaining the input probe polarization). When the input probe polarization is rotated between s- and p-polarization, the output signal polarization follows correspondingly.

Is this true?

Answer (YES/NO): YES